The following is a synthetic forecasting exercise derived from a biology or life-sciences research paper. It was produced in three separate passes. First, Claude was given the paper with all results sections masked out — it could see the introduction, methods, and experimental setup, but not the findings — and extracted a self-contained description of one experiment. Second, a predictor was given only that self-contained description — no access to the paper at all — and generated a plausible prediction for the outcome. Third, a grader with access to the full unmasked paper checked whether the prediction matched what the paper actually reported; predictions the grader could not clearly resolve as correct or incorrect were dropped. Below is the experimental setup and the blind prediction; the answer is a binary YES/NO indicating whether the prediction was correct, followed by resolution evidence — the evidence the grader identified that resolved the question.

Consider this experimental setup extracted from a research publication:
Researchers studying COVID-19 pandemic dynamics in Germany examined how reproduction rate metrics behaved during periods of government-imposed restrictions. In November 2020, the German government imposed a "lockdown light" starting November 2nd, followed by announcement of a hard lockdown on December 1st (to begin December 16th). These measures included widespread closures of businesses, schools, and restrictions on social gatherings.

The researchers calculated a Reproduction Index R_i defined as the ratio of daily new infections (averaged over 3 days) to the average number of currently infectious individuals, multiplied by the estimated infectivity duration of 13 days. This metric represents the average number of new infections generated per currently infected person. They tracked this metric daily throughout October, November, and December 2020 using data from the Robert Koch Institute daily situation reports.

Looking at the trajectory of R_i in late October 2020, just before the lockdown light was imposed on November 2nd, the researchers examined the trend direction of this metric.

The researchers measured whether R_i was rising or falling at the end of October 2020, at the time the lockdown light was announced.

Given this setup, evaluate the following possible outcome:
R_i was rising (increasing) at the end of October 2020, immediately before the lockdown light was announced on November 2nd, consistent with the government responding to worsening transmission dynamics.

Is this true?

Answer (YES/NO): NO